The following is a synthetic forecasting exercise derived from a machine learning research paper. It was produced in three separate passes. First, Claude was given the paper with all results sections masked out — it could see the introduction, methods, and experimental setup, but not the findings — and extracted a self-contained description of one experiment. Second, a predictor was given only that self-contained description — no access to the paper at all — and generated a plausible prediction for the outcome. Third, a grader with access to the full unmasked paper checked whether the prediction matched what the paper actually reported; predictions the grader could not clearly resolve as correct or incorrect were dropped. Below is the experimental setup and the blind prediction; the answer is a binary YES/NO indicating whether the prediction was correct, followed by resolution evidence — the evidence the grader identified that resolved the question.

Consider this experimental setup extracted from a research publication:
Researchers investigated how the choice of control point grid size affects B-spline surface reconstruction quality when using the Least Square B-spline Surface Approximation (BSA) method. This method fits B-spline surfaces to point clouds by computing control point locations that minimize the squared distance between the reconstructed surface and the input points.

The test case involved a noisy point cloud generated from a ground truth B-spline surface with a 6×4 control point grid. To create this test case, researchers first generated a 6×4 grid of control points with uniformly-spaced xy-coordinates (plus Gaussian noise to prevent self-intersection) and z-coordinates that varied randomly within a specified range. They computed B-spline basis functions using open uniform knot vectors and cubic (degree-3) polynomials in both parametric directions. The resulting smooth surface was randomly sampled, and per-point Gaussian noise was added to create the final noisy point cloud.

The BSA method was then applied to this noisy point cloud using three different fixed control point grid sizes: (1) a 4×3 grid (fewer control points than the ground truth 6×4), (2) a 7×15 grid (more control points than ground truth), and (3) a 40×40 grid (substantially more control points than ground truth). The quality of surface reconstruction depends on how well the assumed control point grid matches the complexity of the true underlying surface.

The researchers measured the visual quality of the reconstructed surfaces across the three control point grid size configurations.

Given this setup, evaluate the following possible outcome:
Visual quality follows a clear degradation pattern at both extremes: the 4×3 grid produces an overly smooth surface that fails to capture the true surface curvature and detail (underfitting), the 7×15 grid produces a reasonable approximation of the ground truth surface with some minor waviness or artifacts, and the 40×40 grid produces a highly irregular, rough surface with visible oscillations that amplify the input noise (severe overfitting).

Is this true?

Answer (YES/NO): NO